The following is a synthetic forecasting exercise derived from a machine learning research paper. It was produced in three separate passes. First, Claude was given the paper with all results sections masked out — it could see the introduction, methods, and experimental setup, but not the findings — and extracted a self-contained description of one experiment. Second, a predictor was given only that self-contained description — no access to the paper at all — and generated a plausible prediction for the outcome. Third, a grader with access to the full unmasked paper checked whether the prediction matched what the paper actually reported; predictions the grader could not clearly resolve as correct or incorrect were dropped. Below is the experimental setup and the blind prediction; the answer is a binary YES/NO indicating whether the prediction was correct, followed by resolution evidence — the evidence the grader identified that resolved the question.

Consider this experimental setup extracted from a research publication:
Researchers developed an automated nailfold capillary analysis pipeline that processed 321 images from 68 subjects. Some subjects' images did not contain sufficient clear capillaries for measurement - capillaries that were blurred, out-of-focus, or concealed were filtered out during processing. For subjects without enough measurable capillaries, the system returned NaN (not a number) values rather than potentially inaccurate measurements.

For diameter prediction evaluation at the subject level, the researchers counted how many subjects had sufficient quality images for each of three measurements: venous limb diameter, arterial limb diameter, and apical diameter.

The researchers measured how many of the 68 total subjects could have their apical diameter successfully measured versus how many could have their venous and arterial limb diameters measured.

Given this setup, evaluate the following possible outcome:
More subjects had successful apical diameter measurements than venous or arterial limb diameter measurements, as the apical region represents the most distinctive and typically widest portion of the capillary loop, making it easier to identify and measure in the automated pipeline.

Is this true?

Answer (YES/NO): NO